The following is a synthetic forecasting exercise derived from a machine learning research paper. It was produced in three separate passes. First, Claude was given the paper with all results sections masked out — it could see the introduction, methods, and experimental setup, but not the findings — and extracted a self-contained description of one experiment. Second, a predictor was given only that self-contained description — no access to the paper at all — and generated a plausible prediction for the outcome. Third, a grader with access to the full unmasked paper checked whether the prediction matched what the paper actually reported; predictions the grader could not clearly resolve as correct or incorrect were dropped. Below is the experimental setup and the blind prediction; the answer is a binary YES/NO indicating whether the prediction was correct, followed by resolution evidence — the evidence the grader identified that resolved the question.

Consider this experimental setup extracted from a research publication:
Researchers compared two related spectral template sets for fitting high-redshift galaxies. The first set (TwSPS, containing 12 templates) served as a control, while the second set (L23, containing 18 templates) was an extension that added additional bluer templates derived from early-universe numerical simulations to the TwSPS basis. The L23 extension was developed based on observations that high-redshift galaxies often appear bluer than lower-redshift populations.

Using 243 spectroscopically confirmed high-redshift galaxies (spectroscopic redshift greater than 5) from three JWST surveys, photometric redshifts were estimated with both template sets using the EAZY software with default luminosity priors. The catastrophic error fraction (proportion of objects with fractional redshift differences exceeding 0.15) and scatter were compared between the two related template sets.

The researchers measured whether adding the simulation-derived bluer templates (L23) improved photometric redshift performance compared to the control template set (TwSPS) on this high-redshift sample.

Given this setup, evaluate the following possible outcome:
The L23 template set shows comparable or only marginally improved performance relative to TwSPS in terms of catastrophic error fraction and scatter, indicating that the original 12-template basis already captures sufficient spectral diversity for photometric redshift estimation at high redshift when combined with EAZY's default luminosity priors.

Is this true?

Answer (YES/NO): NO